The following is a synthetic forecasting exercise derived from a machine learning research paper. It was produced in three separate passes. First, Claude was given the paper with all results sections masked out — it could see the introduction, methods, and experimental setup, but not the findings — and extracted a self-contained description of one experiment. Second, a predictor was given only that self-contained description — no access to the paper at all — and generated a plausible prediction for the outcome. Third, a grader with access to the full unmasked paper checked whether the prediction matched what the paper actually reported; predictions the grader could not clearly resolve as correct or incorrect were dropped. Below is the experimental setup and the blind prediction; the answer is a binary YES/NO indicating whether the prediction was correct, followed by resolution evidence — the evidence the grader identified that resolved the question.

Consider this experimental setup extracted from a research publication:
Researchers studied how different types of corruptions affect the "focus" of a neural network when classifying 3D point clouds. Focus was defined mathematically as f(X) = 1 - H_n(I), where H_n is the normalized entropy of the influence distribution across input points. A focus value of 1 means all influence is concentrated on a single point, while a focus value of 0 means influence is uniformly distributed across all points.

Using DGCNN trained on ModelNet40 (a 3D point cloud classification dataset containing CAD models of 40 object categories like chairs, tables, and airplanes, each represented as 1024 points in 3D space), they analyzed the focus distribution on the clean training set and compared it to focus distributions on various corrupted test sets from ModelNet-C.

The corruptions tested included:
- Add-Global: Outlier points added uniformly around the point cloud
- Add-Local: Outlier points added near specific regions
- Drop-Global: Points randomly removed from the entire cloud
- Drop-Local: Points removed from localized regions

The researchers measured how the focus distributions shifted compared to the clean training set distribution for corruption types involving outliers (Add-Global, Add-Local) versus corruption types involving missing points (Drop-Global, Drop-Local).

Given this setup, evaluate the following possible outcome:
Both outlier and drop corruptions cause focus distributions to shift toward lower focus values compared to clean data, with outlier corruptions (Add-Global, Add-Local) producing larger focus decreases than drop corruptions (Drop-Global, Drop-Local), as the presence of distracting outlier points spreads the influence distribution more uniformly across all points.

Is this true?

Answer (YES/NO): NO